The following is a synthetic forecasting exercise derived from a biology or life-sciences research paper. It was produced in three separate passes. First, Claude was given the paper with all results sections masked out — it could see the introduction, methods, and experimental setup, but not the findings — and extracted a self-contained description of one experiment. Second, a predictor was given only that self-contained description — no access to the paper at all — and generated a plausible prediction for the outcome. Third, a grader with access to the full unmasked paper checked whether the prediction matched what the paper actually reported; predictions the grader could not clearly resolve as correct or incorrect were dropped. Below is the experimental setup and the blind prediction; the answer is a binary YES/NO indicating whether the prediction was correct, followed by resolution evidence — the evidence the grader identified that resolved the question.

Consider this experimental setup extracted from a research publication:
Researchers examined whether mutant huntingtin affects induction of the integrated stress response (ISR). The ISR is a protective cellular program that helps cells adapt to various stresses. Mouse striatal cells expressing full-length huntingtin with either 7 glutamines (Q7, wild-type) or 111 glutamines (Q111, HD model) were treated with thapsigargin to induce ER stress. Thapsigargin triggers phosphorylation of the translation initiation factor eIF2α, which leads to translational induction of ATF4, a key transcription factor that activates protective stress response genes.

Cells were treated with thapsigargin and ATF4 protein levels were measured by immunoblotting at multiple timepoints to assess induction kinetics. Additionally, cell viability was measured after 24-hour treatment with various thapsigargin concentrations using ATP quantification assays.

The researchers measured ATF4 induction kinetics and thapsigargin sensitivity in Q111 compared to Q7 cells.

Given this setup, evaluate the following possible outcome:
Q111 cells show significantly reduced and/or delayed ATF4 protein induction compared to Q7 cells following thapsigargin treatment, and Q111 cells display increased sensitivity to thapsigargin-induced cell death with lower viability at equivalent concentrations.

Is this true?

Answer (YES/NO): YES